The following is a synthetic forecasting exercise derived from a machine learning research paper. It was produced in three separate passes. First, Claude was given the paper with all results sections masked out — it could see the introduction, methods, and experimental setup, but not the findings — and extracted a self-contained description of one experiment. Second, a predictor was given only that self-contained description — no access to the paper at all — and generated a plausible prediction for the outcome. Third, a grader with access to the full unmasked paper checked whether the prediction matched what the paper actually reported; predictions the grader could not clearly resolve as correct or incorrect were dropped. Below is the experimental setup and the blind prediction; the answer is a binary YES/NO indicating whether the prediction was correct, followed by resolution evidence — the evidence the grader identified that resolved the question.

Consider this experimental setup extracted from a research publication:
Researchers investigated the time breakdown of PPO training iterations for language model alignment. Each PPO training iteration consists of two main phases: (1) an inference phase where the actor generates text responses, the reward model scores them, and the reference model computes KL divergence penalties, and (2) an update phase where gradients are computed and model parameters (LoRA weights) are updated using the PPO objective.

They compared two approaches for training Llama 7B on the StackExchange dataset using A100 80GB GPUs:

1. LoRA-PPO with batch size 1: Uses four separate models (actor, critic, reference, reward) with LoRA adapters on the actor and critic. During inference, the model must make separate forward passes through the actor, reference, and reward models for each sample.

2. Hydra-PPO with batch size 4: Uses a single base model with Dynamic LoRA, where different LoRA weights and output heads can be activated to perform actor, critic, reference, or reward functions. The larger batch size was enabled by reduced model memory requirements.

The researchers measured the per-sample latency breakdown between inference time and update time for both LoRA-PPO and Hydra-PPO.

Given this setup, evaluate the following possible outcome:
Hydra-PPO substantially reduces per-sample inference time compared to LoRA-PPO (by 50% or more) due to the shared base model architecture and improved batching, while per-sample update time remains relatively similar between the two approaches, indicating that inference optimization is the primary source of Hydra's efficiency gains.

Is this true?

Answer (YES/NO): YES